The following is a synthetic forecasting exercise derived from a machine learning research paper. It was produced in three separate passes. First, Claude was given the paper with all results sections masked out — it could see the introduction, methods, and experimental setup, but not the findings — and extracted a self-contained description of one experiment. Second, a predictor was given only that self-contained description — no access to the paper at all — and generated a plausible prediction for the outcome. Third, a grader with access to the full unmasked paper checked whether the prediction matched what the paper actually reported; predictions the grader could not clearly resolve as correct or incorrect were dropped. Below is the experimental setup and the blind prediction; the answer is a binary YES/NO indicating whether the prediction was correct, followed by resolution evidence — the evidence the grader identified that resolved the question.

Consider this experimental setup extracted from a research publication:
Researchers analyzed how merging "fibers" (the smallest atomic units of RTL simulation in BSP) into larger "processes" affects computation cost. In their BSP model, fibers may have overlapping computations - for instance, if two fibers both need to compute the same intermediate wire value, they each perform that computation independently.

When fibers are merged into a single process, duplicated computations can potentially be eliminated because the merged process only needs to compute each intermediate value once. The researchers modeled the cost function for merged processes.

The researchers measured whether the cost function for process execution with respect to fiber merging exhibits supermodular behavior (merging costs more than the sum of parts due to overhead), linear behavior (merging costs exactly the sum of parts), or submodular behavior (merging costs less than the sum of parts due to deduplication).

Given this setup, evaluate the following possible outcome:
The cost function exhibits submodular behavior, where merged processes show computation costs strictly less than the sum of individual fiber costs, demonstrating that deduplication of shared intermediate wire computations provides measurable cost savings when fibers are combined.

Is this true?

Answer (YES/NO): YES